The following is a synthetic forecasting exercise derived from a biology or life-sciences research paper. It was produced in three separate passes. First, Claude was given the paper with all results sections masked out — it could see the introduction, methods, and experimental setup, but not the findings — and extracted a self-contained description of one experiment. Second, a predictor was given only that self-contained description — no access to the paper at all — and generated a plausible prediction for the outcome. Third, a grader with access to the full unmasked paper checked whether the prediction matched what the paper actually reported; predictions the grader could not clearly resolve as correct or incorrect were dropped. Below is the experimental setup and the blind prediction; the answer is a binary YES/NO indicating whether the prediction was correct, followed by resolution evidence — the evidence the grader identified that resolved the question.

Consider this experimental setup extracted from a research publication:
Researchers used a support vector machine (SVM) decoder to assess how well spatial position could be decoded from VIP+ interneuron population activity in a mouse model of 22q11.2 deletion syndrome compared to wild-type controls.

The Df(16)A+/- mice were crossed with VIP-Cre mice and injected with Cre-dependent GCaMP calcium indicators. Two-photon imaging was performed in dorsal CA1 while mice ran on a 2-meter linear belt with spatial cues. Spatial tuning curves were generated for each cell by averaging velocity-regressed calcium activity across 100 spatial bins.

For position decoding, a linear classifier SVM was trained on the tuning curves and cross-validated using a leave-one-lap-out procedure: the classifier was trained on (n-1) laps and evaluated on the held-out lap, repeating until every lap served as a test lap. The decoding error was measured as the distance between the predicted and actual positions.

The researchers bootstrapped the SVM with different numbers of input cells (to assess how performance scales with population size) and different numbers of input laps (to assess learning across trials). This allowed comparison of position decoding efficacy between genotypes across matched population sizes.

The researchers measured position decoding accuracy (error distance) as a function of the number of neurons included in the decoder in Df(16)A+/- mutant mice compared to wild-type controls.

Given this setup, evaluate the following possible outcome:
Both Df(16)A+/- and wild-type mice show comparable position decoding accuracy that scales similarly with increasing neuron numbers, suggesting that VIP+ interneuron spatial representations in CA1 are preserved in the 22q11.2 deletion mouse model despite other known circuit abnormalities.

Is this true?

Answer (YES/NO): NO